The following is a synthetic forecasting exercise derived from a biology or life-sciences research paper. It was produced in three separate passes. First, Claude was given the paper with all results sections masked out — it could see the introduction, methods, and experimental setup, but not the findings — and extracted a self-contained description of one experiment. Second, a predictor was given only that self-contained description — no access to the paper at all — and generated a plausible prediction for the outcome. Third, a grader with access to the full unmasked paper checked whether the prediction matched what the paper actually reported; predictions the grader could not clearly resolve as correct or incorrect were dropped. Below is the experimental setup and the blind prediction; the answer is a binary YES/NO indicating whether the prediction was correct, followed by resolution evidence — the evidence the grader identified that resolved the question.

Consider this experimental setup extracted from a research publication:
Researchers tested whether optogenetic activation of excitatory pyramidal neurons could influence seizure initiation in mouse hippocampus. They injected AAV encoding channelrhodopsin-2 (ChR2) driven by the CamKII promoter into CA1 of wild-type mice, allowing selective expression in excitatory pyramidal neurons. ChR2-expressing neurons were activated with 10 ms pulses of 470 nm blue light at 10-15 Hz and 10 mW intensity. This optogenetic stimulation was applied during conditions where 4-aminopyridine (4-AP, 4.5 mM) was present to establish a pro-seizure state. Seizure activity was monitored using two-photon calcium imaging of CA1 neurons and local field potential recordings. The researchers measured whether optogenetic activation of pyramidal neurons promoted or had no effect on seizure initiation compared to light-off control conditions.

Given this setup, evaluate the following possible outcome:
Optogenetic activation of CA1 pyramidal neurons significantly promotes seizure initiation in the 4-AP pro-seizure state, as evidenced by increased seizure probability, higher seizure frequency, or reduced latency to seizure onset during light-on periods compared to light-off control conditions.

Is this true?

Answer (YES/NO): YES